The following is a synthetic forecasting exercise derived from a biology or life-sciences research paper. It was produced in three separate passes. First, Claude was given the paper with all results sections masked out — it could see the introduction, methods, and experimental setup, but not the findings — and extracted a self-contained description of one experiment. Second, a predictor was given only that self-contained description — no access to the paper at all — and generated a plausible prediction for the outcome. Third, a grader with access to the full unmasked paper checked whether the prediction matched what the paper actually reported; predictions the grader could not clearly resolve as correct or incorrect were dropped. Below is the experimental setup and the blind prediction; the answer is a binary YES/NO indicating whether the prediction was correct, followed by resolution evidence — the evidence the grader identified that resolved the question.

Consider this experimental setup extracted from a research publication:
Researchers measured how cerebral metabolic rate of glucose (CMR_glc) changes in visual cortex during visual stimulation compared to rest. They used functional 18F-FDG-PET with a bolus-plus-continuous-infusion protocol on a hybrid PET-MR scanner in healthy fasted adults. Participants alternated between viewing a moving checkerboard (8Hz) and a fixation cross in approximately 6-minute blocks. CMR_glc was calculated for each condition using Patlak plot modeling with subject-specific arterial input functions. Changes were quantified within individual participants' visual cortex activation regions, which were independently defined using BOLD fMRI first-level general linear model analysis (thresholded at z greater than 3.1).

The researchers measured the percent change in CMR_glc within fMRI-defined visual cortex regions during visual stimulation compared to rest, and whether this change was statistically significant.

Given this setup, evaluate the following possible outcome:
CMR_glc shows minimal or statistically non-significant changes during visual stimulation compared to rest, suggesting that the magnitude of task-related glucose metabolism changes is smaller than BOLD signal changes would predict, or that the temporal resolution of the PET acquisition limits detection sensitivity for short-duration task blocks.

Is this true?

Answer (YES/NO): NO